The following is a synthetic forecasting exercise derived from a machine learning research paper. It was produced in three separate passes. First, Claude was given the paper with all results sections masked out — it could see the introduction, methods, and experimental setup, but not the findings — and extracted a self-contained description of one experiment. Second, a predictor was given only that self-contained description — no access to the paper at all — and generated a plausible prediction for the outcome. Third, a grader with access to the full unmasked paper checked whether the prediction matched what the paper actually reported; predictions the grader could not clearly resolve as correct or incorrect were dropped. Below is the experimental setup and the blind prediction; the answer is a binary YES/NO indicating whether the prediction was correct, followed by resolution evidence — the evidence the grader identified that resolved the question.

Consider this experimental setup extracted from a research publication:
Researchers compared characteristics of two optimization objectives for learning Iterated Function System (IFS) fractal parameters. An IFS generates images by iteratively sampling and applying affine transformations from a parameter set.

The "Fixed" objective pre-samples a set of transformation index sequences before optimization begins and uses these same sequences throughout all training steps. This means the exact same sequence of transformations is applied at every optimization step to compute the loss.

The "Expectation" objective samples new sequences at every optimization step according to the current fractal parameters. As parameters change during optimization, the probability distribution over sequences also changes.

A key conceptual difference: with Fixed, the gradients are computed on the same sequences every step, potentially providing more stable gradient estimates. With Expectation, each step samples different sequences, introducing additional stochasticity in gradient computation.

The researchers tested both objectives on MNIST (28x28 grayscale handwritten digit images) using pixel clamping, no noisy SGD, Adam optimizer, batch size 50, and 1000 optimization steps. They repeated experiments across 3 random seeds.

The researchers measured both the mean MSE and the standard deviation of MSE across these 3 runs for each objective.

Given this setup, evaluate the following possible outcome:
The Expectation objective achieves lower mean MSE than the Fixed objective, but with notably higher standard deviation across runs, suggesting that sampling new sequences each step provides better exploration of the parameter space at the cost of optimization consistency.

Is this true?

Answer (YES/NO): YES